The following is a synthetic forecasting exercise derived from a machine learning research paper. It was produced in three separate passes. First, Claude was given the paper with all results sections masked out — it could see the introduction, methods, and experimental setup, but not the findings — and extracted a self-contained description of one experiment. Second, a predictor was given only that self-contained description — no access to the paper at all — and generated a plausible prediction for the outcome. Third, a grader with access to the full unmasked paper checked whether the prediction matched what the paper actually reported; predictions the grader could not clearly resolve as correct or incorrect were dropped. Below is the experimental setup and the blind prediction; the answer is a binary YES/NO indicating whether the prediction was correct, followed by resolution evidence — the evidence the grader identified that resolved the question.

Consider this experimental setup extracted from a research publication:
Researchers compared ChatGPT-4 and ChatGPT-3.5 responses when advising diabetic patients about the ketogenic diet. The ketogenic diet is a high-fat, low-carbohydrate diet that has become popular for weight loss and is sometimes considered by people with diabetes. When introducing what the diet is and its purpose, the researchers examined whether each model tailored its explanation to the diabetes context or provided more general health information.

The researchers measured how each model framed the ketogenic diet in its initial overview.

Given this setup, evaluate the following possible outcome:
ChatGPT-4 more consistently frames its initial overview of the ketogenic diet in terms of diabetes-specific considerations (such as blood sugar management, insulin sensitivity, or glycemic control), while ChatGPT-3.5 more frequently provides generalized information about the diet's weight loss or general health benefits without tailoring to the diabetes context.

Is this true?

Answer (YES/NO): YES